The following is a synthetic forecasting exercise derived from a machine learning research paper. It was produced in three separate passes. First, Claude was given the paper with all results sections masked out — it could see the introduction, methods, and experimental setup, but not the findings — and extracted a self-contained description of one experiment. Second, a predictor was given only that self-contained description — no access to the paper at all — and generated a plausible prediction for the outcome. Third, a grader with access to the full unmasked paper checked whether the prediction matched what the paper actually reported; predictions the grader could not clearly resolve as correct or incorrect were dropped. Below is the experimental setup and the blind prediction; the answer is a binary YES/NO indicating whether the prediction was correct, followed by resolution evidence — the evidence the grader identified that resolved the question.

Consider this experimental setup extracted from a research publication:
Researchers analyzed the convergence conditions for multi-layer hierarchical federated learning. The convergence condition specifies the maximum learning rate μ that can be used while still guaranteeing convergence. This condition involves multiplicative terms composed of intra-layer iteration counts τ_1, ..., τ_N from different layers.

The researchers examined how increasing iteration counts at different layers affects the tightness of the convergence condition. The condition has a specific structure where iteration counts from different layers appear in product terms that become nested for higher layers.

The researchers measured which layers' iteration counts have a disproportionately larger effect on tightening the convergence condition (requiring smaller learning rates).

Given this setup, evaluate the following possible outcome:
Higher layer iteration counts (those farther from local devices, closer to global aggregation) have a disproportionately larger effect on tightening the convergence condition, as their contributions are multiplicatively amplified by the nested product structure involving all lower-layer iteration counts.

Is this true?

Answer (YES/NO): NO